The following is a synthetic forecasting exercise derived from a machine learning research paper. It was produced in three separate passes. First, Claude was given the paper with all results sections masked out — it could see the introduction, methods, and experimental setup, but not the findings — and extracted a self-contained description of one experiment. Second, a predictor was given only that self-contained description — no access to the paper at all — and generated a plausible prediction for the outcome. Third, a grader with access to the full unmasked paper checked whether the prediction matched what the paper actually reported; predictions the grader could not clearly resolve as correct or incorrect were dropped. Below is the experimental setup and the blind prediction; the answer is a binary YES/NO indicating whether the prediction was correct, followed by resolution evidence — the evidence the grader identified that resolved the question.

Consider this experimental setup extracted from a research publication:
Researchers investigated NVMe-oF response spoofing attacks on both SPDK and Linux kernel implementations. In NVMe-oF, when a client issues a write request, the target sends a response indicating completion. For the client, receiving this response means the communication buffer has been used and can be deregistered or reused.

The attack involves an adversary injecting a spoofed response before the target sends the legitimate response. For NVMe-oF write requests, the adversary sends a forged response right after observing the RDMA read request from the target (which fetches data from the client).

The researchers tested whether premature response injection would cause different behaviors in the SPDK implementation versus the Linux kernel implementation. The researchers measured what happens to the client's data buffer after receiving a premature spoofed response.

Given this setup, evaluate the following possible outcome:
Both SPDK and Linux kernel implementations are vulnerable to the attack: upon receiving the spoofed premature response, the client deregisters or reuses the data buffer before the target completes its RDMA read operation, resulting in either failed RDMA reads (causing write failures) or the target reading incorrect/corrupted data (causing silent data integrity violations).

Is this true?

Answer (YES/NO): YES